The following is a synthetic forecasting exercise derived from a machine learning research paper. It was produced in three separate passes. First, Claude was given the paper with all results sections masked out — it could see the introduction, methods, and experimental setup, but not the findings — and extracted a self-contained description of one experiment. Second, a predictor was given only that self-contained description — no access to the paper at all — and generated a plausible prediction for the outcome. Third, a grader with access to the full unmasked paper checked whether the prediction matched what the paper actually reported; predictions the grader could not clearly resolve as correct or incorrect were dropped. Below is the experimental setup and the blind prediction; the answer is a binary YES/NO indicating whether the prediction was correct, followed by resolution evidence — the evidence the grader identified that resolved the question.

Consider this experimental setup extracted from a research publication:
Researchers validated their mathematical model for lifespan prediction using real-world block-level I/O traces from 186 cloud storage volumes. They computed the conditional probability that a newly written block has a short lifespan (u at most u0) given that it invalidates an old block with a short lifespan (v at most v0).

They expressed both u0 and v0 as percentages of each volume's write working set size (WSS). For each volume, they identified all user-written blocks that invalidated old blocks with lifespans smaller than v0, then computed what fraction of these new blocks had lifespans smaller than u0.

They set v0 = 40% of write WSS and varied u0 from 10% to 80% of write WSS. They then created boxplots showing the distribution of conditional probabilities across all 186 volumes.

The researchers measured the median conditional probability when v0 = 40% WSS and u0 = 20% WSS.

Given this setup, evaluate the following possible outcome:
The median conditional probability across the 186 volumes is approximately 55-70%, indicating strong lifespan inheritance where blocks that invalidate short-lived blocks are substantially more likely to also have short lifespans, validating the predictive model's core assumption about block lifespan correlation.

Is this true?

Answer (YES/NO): NO